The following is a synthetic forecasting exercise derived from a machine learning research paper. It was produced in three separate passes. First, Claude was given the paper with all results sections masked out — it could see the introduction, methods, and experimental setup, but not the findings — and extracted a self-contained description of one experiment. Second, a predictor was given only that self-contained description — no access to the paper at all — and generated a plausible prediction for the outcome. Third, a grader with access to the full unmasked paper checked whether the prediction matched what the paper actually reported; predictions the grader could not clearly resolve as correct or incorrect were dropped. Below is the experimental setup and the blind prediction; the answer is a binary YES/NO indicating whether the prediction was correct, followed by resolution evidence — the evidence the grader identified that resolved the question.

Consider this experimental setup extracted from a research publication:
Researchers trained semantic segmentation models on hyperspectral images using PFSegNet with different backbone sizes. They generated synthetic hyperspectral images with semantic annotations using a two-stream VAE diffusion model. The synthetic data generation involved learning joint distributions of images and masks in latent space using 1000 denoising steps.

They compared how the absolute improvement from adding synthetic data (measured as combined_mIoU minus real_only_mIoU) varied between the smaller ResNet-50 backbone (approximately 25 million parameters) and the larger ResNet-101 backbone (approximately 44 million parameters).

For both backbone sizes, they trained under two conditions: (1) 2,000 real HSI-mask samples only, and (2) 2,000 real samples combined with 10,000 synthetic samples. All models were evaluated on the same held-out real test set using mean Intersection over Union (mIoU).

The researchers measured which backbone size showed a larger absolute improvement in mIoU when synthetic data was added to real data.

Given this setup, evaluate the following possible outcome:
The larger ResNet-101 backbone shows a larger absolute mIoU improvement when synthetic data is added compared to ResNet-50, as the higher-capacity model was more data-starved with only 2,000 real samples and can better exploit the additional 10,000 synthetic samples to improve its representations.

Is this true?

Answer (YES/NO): NO